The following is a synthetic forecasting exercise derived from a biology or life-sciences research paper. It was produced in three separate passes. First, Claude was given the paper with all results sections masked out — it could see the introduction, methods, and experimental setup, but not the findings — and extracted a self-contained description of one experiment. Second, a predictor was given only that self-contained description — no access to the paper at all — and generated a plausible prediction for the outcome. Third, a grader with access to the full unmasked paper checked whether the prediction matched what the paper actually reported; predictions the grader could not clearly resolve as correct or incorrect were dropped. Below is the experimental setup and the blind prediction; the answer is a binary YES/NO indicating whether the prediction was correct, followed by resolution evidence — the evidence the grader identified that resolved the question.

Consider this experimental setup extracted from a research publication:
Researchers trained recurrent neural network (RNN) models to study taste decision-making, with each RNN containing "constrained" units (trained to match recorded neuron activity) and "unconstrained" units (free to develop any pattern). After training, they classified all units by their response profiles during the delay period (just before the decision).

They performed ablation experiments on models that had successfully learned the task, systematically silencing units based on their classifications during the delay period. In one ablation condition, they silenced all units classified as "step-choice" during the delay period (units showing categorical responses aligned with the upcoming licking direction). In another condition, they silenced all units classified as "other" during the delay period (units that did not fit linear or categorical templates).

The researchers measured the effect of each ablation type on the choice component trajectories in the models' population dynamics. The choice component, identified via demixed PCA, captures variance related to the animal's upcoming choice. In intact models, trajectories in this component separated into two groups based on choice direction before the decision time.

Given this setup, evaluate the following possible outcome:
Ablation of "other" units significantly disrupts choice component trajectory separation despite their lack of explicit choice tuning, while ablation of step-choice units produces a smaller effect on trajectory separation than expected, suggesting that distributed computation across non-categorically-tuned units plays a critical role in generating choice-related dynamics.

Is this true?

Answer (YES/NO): NO